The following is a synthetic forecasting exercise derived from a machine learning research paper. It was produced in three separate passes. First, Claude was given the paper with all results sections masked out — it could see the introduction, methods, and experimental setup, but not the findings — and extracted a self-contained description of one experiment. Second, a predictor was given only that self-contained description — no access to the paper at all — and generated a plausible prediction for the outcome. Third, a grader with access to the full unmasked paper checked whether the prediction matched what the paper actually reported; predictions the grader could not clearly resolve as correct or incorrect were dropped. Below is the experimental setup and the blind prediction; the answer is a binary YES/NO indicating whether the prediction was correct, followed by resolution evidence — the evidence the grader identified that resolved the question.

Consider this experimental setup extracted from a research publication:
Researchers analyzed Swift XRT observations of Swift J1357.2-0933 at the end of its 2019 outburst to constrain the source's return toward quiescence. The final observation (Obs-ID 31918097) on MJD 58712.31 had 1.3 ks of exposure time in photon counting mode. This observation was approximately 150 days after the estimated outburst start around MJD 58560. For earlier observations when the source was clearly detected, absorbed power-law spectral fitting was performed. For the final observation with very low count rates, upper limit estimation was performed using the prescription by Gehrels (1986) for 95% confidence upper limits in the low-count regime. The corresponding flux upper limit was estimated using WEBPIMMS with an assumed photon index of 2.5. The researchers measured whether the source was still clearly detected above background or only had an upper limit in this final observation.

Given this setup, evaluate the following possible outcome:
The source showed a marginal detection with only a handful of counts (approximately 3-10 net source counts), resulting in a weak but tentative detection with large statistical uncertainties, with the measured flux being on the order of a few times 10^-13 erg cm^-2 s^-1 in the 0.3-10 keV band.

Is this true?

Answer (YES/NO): NO